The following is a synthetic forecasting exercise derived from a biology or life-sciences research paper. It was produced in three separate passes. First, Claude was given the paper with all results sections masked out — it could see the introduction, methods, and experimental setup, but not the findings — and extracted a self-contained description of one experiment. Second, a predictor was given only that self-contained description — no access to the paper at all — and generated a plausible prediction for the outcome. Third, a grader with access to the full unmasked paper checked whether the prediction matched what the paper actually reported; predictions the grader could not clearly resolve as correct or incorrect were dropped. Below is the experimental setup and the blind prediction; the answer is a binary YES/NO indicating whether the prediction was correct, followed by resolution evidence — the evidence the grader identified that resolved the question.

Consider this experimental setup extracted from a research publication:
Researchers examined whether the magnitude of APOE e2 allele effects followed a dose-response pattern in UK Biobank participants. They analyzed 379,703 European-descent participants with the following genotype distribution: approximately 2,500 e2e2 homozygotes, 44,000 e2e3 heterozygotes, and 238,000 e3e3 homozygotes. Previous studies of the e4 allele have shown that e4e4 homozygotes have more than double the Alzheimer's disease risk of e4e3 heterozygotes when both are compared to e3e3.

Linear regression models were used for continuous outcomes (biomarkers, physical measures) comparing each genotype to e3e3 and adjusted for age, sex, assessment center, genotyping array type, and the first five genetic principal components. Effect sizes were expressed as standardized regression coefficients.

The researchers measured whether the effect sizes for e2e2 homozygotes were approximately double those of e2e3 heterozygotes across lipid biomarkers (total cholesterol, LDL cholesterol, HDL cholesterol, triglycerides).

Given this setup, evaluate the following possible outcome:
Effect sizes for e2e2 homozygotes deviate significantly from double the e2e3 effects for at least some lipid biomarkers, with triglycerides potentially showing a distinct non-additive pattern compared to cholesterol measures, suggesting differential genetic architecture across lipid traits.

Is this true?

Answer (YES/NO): YES